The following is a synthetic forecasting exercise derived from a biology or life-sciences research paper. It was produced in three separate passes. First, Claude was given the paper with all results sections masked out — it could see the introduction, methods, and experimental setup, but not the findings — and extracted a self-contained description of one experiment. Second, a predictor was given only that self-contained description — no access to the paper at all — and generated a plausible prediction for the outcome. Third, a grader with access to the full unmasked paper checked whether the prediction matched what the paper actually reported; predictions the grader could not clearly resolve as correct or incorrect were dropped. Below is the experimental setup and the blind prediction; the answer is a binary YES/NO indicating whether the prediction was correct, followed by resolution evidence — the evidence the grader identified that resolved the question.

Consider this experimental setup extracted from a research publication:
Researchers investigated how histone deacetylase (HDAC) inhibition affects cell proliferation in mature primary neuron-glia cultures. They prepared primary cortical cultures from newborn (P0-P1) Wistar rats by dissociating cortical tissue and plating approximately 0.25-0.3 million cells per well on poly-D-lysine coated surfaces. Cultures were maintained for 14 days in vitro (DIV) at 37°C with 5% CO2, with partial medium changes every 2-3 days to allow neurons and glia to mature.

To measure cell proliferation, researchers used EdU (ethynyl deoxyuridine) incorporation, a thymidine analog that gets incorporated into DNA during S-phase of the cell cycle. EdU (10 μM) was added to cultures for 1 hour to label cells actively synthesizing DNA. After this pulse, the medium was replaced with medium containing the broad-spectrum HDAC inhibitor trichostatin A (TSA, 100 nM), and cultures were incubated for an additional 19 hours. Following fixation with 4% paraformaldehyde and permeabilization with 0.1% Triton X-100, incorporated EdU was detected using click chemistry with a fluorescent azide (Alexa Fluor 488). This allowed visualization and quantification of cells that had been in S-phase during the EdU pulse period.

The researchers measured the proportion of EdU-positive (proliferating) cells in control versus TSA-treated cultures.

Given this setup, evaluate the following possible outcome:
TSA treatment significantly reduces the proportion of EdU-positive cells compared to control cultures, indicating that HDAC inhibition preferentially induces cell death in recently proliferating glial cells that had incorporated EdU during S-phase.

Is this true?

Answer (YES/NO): NO